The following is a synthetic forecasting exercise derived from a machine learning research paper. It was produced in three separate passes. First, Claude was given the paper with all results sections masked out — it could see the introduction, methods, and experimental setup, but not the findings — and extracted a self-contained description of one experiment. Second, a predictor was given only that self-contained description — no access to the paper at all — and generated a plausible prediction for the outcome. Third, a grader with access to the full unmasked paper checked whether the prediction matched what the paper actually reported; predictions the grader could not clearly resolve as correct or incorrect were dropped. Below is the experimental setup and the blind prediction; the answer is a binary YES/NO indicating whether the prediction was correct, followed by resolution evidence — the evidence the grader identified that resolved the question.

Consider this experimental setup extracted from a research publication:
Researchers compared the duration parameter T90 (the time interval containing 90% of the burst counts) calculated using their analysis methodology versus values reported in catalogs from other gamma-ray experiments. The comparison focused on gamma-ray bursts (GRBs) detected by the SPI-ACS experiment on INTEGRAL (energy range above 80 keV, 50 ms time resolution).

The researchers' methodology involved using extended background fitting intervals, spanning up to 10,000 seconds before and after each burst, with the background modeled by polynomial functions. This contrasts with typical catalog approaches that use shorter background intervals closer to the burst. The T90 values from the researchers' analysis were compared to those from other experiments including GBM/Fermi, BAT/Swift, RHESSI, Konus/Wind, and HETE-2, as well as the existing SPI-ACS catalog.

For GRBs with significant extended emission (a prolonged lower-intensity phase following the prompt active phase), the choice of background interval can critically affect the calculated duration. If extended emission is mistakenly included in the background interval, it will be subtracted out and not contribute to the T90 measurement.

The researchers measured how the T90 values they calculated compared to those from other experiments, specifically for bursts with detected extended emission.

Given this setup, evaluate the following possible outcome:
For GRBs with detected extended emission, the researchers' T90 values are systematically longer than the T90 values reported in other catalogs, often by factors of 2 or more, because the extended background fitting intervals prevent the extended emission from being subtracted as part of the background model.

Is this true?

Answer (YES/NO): YES